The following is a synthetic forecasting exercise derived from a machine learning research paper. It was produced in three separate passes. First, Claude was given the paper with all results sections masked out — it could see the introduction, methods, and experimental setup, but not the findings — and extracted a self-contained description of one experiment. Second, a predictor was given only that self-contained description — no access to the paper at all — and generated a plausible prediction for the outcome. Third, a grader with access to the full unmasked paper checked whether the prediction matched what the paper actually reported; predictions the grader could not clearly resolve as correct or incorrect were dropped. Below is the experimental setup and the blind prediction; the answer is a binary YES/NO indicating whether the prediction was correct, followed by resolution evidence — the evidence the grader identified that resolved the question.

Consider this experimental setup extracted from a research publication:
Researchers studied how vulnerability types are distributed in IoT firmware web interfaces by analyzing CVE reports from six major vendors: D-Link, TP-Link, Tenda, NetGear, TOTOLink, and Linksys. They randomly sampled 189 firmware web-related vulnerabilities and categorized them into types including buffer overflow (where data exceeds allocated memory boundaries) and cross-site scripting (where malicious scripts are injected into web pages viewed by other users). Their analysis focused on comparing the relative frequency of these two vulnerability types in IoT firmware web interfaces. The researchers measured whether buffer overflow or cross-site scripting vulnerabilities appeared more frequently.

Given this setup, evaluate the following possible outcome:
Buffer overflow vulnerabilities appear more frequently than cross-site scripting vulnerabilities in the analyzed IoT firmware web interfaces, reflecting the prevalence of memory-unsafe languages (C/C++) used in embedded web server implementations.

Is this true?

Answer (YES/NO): NO